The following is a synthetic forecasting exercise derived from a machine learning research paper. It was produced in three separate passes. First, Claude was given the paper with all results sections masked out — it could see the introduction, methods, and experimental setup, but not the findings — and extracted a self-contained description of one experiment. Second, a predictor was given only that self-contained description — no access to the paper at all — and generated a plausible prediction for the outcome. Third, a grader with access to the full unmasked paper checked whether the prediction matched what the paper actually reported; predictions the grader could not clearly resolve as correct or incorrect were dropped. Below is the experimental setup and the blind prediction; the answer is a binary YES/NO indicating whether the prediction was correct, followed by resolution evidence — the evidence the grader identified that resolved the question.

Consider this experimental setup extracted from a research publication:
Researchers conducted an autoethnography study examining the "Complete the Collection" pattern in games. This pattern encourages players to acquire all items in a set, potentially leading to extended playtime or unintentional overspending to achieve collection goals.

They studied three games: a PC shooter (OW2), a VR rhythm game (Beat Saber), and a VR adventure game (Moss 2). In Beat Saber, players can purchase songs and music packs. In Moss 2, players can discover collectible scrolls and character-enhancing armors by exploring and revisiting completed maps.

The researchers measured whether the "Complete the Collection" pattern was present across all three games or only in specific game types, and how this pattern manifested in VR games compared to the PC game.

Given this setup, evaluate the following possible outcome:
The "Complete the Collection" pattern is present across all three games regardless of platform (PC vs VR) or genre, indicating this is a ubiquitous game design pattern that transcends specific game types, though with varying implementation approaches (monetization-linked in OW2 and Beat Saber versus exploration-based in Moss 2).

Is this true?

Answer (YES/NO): YES